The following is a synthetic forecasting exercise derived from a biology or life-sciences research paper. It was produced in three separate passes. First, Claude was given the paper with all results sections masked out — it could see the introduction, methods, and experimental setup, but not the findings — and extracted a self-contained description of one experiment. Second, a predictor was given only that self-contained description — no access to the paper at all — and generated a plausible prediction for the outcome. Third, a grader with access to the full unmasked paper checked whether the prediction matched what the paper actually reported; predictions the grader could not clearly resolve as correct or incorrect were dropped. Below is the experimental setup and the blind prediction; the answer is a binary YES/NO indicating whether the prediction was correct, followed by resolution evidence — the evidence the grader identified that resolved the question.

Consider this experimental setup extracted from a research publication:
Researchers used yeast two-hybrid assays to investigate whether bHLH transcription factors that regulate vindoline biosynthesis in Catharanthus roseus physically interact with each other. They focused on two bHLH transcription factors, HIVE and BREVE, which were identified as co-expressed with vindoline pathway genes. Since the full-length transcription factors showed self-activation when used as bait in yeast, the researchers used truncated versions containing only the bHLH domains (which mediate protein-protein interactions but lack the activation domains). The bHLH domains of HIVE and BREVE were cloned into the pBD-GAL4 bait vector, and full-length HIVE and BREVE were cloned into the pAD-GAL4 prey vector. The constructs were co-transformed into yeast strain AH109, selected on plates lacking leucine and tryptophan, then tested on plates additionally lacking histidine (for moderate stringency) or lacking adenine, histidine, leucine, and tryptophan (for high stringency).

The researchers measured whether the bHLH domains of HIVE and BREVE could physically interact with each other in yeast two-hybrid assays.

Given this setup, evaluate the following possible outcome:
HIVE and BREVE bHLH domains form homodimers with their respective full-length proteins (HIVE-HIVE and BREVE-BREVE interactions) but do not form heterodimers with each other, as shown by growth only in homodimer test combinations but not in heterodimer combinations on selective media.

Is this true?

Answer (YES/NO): NO